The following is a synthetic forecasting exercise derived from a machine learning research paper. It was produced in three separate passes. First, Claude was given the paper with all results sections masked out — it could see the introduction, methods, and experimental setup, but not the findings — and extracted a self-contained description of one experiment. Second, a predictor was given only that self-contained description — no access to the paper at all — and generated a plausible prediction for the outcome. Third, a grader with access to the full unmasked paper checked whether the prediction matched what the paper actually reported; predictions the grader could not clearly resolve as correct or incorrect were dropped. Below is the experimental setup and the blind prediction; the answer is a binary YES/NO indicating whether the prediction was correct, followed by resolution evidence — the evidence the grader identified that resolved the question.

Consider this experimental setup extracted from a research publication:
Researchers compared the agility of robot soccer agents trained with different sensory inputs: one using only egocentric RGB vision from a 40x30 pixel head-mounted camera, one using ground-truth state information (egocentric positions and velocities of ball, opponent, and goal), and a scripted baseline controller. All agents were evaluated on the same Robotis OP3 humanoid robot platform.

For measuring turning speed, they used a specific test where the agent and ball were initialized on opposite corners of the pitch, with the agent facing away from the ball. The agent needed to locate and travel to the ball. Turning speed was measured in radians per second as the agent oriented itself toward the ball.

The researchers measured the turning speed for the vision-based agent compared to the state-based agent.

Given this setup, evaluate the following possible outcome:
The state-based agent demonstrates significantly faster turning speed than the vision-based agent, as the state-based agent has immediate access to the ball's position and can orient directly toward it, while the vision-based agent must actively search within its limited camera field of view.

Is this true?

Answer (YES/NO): YES